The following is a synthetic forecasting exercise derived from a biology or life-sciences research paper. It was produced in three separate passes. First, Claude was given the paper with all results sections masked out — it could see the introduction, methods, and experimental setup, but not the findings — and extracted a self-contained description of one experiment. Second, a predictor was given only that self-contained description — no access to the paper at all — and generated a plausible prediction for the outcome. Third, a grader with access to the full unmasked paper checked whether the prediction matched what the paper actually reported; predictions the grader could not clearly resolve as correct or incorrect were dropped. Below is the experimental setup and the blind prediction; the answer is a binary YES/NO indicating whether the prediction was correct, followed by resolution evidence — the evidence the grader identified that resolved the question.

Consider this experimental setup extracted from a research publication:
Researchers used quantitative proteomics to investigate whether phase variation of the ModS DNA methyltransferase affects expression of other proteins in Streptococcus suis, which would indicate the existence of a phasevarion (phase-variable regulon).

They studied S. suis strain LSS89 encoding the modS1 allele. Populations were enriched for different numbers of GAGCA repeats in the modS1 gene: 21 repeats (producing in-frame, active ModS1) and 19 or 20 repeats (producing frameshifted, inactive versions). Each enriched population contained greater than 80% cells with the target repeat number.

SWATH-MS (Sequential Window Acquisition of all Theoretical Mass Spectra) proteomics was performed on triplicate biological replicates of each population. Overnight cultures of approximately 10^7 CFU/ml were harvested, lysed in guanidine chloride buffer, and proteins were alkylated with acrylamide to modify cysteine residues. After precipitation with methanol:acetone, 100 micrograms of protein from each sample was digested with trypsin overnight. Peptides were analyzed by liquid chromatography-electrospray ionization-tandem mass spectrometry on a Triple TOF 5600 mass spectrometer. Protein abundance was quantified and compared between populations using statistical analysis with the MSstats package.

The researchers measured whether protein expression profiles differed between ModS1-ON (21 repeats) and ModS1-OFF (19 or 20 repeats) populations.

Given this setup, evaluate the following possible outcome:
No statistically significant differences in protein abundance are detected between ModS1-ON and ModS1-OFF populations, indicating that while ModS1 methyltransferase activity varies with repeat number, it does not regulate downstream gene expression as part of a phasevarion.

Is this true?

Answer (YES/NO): NO